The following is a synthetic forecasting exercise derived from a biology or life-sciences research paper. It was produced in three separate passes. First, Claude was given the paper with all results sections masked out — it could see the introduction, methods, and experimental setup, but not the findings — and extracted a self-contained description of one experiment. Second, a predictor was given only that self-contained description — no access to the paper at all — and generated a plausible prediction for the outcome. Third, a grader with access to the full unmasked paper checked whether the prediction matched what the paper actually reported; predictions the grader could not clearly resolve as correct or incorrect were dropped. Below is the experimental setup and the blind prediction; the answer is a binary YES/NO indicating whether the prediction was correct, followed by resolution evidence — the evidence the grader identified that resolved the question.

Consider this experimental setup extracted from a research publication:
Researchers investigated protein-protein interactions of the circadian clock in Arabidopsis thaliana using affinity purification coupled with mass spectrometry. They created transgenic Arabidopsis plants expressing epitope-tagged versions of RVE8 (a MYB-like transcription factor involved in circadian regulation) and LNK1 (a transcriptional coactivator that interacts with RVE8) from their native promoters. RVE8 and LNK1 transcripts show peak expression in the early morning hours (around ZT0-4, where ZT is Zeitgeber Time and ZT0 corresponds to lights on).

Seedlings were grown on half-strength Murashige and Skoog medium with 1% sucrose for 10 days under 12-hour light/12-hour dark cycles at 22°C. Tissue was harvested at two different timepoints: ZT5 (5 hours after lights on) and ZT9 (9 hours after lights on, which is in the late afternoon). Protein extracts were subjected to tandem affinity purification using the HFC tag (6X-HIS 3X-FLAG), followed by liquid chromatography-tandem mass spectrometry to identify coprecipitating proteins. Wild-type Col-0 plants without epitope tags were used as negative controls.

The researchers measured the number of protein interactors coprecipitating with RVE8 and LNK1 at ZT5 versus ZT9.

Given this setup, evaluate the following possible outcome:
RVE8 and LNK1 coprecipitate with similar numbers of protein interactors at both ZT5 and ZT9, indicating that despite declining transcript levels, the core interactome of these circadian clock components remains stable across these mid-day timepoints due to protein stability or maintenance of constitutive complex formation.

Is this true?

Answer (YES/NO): NO